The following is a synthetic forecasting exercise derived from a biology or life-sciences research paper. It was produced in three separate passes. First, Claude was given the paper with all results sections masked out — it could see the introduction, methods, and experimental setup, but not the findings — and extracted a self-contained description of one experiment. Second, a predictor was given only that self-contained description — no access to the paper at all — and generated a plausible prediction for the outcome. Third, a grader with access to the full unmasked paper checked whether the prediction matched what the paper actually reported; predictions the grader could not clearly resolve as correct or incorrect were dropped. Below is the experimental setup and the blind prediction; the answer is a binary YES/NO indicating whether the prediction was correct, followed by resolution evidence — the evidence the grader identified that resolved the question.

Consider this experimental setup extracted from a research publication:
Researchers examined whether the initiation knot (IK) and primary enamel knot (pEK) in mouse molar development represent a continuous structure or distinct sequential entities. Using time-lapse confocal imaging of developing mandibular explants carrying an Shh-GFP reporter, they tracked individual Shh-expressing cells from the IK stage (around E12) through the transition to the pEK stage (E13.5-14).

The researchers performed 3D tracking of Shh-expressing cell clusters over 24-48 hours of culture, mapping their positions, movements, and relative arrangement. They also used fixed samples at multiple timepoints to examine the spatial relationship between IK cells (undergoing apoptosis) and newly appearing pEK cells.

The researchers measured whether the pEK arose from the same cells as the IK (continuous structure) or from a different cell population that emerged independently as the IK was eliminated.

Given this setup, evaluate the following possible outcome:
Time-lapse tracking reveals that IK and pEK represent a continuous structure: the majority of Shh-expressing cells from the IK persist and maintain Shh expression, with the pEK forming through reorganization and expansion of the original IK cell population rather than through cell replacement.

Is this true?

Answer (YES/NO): NO